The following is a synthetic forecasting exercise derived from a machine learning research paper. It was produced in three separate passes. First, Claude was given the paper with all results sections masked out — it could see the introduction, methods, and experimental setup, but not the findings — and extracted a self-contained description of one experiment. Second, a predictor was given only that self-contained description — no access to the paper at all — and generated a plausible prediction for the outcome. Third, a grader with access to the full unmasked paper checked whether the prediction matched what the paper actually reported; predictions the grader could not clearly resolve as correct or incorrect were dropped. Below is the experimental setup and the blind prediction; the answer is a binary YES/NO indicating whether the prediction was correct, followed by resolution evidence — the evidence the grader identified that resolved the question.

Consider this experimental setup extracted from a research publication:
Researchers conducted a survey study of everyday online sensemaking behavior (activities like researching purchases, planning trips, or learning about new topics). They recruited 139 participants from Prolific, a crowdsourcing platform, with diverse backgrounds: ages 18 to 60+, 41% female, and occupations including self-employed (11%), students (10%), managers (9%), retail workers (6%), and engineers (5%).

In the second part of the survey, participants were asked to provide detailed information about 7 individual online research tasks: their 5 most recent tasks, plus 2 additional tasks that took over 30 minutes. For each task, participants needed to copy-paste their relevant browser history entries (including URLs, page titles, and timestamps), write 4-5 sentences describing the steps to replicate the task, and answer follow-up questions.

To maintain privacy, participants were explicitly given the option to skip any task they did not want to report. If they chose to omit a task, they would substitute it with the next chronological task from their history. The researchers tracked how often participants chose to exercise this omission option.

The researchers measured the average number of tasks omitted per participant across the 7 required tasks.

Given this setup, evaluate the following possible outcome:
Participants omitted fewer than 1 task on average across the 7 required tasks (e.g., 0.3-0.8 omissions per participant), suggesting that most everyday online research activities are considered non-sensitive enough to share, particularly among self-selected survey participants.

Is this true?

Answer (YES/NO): NO